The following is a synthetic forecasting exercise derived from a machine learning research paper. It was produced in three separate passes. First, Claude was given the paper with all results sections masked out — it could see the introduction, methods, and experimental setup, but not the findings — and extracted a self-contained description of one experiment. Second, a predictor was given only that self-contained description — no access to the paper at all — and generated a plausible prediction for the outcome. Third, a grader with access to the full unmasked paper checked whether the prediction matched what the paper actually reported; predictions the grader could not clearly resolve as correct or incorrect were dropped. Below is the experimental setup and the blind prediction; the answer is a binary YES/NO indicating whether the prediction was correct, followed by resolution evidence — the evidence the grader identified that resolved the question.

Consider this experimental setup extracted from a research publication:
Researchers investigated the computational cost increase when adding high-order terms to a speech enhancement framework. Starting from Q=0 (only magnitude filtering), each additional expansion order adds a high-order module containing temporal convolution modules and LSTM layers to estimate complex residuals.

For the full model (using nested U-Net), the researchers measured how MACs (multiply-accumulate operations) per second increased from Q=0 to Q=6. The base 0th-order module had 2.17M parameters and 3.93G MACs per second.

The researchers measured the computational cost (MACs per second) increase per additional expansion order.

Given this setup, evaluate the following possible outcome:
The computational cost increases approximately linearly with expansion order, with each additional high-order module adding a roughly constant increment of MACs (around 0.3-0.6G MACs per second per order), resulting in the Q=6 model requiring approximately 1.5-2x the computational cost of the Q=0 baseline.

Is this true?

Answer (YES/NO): NO